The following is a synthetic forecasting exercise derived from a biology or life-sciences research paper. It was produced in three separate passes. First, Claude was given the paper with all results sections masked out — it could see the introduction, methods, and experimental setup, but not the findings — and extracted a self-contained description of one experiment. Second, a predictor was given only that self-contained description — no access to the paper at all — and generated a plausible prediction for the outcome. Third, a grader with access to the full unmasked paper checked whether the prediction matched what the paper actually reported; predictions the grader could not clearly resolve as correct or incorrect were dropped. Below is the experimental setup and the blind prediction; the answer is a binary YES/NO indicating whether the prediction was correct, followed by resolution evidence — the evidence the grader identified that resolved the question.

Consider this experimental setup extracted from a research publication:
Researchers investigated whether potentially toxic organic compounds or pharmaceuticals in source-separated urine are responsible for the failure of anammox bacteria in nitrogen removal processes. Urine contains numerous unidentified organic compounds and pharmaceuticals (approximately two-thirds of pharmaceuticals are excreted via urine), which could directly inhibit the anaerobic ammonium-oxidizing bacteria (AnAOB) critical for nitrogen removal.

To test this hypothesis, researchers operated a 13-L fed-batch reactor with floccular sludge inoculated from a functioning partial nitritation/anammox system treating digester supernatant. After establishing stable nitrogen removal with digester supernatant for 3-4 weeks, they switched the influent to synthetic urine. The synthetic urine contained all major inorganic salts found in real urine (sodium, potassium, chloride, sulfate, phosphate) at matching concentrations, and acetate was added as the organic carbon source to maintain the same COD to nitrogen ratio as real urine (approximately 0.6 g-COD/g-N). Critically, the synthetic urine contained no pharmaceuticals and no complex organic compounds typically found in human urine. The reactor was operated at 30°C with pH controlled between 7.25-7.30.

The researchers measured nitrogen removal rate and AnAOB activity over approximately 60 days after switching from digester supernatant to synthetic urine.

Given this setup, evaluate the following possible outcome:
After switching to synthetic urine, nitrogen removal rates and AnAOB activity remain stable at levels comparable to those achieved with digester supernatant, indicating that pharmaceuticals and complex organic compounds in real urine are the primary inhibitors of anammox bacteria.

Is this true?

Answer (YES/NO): NO